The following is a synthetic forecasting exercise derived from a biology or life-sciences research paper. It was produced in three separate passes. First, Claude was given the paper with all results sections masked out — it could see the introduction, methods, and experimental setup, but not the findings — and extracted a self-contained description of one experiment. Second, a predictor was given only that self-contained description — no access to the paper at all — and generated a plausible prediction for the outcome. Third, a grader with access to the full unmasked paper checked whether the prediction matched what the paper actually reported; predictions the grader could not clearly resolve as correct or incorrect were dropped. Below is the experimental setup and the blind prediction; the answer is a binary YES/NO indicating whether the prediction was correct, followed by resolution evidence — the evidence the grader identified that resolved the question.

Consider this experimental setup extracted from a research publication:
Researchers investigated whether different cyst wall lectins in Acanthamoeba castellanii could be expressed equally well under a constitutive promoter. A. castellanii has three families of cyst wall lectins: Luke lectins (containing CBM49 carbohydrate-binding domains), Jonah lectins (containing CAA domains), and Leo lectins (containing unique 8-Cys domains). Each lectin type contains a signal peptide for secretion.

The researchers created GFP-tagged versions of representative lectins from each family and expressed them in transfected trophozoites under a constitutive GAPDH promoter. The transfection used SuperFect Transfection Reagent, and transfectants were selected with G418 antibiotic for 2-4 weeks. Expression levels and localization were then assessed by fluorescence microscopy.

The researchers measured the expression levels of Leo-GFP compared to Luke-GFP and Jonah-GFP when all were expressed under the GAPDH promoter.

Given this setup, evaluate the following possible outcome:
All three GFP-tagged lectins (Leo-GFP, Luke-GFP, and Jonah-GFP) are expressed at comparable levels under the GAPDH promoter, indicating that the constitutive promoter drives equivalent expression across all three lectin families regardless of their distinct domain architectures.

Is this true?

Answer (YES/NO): NO